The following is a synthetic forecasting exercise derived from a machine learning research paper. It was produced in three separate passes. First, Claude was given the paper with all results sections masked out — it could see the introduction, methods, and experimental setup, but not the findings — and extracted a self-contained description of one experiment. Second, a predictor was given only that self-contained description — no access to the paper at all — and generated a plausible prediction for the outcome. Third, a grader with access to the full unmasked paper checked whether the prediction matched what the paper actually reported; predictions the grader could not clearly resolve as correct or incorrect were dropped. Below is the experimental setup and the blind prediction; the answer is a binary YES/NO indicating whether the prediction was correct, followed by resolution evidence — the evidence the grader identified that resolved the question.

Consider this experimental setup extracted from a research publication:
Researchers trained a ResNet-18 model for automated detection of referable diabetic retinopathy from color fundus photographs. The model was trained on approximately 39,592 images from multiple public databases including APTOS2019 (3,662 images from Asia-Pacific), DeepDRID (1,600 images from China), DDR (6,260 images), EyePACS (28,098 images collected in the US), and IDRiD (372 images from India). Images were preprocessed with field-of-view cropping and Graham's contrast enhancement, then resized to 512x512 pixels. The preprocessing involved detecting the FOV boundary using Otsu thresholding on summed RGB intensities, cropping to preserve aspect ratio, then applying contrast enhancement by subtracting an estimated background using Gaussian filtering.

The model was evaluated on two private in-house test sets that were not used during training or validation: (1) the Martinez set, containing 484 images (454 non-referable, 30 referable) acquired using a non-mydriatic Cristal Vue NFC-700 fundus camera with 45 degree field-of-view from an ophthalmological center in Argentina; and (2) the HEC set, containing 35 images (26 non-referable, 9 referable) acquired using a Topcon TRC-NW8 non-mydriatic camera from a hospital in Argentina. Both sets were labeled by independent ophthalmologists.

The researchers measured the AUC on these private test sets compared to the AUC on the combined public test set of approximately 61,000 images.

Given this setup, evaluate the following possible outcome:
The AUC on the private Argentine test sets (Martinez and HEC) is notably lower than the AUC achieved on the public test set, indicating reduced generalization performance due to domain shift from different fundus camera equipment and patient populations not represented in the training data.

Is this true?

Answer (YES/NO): NO